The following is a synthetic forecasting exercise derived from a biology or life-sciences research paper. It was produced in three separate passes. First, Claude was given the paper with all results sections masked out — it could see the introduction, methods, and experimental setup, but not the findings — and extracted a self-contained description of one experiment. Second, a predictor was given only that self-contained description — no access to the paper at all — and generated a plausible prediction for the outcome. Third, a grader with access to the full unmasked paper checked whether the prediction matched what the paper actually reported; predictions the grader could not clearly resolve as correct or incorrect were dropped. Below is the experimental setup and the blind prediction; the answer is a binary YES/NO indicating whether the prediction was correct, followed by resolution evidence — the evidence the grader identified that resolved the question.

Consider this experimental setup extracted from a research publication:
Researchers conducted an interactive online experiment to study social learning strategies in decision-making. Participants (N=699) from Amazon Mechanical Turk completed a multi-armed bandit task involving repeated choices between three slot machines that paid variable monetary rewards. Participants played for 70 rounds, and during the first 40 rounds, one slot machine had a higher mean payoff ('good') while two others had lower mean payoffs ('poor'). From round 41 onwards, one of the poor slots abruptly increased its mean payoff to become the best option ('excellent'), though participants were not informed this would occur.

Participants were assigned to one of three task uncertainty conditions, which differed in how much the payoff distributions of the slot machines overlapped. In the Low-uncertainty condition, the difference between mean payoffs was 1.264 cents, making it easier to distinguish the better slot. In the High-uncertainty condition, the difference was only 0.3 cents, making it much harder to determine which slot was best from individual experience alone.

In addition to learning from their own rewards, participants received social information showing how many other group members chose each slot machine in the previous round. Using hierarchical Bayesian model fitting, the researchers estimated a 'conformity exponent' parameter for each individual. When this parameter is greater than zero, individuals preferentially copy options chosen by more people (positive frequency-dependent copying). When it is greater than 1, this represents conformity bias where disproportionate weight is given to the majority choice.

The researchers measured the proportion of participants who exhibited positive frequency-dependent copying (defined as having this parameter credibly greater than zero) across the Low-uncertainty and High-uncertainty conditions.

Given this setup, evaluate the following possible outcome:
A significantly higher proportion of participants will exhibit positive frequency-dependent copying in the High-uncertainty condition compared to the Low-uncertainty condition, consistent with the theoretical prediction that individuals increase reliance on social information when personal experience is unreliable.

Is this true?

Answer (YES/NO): NO